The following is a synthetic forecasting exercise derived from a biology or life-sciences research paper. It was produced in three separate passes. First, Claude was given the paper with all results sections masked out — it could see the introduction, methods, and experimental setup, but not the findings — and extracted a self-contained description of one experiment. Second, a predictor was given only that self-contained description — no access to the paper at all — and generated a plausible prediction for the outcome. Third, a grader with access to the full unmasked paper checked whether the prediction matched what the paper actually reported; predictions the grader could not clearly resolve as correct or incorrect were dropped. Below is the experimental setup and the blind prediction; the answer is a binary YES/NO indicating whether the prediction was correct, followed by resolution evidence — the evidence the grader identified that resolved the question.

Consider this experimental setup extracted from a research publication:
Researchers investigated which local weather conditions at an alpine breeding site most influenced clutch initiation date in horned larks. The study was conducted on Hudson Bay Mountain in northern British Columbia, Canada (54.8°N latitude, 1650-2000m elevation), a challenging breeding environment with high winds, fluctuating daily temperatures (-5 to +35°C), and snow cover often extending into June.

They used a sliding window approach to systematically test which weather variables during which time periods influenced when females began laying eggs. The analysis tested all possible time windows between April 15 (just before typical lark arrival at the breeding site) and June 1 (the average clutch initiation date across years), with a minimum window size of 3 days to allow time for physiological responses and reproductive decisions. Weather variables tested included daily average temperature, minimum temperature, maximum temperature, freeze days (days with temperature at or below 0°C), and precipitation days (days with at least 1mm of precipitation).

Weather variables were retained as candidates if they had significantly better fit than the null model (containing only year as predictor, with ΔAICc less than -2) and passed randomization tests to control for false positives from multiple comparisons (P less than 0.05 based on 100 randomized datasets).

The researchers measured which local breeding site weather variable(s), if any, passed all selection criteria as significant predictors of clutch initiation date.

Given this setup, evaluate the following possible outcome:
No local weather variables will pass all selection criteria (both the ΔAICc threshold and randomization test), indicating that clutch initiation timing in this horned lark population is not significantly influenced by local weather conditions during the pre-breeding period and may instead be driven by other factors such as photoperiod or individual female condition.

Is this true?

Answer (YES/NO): NO